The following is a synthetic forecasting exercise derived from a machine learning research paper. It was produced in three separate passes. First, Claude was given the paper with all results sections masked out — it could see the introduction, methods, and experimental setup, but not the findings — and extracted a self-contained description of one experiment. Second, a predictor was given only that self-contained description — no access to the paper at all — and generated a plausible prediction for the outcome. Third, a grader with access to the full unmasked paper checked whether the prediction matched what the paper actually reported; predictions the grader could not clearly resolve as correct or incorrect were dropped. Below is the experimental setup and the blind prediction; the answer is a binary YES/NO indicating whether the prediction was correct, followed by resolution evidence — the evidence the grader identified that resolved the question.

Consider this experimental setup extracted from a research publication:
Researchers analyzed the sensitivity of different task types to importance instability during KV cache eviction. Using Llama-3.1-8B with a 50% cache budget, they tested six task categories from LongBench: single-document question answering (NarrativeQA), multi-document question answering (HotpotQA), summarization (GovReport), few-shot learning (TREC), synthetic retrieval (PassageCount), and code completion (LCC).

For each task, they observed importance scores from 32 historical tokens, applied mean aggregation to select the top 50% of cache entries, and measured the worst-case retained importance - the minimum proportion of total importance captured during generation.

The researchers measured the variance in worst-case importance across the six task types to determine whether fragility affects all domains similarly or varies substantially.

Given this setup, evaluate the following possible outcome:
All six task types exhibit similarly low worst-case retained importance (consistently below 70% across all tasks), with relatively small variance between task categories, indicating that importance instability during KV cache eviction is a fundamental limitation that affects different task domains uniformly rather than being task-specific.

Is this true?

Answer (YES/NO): NO